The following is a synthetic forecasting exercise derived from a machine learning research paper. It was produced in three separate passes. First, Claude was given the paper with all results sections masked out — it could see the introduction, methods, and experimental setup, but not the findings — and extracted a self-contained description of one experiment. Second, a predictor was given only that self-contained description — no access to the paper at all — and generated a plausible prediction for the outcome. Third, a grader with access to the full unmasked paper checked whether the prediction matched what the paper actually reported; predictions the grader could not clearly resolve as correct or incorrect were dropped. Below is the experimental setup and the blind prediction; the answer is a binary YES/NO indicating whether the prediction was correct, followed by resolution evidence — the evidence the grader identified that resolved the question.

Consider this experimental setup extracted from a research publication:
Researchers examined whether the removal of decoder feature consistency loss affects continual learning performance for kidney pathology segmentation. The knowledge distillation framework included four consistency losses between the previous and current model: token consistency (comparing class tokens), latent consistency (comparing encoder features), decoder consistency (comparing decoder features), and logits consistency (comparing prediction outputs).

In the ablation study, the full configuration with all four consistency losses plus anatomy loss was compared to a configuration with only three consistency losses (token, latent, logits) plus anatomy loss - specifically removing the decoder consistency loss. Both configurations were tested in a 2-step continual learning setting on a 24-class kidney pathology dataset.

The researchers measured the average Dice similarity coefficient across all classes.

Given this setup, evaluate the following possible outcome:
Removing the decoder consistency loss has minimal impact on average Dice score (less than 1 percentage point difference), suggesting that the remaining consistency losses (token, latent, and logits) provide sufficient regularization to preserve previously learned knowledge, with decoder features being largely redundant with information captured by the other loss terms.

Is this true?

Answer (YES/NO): YES